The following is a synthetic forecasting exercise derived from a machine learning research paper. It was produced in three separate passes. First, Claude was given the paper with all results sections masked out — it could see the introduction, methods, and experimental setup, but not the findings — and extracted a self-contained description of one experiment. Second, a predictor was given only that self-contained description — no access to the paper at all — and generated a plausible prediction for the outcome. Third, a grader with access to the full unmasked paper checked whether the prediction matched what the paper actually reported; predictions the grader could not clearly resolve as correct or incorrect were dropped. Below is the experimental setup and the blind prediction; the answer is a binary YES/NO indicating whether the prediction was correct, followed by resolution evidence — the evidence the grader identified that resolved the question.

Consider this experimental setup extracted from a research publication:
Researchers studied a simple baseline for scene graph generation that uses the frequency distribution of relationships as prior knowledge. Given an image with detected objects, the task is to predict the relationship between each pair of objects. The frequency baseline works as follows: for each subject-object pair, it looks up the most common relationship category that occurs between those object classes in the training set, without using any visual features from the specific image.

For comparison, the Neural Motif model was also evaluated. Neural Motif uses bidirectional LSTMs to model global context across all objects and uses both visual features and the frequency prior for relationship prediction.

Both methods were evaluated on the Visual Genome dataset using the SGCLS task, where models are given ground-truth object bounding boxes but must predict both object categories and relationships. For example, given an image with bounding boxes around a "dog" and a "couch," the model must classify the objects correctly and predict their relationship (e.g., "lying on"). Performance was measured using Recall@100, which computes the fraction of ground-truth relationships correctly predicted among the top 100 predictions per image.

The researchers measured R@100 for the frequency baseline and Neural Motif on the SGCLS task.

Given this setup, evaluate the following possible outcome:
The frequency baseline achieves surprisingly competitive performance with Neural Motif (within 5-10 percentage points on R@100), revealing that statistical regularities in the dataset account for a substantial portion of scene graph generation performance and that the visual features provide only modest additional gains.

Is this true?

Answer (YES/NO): NO